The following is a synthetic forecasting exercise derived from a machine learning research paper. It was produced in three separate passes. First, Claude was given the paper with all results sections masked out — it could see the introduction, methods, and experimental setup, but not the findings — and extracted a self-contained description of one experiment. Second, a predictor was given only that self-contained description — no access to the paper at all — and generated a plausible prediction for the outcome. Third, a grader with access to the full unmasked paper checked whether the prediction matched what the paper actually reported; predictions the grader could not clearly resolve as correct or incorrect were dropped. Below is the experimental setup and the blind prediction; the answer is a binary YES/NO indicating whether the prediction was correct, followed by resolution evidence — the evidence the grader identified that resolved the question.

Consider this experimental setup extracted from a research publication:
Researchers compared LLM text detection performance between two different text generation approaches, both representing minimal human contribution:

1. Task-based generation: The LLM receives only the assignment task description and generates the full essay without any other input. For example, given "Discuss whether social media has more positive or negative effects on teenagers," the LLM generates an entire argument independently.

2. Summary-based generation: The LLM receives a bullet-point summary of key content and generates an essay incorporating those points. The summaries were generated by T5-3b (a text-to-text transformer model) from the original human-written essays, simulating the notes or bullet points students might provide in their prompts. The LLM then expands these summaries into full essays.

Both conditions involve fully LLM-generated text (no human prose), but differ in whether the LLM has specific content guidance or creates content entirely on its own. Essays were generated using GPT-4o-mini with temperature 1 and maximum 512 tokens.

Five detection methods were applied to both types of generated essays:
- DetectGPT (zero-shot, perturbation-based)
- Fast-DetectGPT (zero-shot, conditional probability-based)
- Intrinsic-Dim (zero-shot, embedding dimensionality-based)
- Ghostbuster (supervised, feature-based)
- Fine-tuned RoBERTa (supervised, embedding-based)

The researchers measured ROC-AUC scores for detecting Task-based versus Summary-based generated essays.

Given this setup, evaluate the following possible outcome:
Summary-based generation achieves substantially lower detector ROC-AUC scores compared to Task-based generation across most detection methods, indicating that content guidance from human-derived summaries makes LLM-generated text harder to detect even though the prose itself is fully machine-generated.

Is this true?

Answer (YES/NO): NO